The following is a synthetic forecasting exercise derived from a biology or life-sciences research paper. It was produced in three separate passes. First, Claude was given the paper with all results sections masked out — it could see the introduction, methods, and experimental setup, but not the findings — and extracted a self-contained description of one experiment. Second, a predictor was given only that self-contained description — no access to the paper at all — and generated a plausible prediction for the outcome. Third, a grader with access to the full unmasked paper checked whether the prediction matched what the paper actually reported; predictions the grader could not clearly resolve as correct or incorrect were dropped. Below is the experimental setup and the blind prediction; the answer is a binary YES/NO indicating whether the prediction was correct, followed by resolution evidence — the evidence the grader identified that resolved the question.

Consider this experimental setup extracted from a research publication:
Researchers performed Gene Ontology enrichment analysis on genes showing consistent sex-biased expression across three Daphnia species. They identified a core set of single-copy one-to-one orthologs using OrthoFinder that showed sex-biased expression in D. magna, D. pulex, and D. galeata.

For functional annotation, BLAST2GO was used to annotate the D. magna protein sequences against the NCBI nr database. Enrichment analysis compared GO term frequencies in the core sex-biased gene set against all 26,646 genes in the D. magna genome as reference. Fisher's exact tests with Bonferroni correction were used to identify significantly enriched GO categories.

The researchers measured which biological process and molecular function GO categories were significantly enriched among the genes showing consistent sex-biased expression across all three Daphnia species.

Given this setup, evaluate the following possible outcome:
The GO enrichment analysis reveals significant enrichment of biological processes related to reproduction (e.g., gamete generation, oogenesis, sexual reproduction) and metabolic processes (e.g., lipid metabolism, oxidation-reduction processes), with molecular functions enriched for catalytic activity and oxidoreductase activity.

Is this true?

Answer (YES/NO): NO